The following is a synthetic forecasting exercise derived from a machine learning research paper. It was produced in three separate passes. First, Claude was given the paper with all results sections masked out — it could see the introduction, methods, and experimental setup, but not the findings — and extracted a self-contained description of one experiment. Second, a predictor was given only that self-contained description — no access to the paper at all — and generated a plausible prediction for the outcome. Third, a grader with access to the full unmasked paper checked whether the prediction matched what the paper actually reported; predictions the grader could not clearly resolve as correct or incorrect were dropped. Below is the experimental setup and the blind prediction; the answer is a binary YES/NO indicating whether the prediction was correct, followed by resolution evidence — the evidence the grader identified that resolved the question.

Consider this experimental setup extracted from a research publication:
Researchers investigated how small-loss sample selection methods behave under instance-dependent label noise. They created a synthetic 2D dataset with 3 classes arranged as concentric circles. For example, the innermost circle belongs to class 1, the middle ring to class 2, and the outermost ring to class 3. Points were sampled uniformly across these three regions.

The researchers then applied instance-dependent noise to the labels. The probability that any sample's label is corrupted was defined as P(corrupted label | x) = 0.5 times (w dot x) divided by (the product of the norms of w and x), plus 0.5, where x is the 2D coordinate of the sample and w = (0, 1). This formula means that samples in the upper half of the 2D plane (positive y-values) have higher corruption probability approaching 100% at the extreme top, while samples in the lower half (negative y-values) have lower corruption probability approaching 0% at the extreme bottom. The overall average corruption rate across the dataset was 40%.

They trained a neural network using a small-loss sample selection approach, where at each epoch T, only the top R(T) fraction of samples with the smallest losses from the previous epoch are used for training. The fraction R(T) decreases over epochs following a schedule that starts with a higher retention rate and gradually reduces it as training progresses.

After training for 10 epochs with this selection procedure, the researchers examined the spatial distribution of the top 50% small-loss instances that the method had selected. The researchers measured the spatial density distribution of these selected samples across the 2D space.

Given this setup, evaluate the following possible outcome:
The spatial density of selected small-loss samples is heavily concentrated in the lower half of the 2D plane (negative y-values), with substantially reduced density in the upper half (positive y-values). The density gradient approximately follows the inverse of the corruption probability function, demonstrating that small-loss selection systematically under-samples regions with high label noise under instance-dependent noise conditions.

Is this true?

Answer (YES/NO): YES